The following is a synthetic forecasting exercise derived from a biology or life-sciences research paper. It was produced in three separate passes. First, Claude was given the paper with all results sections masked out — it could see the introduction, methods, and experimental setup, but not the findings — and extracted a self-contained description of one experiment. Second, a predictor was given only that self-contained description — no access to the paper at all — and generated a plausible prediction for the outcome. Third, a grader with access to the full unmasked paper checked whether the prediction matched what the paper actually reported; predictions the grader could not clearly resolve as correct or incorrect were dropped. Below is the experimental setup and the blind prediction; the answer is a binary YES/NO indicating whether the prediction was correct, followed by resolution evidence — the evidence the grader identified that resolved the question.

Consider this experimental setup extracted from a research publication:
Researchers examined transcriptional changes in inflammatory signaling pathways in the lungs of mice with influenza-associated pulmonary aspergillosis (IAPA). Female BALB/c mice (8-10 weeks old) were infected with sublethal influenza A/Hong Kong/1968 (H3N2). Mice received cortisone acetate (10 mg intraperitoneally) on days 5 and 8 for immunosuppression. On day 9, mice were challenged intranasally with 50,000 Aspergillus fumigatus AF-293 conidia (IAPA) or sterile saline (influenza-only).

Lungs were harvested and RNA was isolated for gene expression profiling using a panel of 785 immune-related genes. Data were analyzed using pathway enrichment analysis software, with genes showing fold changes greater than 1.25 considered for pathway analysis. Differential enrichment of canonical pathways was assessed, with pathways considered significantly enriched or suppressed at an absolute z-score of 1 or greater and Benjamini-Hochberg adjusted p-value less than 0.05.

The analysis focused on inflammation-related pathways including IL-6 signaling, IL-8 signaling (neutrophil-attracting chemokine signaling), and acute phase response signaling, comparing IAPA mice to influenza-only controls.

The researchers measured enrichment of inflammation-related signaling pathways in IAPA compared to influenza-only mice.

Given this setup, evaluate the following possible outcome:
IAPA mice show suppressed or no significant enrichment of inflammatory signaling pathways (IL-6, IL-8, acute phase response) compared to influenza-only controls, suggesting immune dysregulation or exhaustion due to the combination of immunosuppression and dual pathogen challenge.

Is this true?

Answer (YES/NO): YES